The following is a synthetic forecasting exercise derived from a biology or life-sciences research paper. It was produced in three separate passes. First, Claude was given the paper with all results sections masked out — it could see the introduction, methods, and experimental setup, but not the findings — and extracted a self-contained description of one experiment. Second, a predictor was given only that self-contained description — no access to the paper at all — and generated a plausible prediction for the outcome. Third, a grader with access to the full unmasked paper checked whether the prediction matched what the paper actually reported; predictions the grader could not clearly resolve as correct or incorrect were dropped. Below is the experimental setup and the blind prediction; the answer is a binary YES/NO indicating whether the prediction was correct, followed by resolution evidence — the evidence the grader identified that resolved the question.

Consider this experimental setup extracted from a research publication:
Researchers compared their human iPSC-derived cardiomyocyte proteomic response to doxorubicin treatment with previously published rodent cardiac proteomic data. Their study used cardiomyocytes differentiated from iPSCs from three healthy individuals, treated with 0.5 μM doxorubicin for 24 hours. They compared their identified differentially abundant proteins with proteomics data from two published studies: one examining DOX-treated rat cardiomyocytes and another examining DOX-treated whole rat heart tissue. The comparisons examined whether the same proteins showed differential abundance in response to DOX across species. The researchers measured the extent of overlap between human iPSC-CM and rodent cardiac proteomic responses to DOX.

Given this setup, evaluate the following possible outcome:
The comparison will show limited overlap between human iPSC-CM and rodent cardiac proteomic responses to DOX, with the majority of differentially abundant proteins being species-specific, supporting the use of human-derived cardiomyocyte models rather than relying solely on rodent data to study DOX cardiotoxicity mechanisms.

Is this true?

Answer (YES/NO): YES